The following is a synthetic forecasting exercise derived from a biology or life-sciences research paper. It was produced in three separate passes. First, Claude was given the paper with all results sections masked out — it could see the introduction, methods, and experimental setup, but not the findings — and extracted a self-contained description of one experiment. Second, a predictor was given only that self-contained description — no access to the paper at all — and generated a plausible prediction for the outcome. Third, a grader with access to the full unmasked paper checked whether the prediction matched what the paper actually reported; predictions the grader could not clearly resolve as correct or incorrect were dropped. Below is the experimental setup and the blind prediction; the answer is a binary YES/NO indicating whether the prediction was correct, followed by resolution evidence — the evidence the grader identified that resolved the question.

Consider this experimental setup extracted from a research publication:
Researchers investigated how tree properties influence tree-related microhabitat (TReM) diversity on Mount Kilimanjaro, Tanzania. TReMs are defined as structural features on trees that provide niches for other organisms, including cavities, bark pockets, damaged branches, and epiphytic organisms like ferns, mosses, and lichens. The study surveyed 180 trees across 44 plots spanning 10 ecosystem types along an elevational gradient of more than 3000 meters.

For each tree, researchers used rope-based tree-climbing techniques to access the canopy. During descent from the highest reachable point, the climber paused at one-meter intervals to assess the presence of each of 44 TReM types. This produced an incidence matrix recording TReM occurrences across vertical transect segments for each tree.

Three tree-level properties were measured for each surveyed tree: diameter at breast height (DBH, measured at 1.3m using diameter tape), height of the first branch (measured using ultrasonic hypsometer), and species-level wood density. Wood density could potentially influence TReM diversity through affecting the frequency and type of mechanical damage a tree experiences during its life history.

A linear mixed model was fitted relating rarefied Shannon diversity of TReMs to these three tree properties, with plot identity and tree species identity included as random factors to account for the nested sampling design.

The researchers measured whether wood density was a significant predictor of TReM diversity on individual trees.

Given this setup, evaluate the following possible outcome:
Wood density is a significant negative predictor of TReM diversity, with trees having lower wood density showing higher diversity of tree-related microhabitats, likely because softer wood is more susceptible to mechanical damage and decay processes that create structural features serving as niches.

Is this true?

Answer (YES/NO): NO